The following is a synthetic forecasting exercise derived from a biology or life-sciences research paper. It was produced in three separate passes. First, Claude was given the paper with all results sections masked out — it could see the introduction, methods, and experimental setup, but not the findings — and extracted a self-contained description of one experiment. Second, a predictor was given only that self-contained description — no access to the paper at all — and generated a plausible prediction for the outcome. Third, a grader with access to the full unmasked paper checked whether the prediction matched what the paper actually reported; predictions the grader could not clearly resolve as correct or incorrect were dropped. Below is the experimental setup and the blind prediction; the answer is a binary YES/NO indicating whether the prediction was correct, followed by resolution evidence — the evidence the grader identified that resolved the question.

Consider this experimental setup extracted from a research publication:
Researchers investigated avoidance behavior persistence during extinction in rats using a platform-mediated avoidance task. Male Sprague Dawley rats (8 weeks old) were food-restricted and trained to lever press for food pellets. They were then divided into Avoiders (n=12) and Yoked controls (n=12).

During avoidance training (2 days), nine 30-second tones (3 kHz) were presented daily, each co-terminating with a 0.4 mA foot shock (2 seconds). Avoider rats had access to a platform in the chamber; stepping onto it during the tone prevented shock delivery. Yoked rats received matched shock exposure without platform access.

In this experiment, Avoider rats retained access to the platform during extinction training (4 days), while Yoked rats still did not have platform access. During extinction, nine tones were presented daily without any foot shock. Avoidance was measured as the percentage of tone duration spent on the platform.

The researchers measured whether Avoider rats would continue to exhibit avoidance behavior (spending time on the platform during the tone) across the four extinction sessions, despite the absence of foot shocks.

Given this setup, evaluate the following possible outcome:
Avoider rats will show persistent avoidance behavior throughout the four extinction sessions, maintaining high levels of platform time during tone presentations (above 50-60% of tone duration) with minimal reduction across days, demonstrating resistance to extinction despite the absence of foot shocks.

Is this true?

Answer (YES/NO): NO